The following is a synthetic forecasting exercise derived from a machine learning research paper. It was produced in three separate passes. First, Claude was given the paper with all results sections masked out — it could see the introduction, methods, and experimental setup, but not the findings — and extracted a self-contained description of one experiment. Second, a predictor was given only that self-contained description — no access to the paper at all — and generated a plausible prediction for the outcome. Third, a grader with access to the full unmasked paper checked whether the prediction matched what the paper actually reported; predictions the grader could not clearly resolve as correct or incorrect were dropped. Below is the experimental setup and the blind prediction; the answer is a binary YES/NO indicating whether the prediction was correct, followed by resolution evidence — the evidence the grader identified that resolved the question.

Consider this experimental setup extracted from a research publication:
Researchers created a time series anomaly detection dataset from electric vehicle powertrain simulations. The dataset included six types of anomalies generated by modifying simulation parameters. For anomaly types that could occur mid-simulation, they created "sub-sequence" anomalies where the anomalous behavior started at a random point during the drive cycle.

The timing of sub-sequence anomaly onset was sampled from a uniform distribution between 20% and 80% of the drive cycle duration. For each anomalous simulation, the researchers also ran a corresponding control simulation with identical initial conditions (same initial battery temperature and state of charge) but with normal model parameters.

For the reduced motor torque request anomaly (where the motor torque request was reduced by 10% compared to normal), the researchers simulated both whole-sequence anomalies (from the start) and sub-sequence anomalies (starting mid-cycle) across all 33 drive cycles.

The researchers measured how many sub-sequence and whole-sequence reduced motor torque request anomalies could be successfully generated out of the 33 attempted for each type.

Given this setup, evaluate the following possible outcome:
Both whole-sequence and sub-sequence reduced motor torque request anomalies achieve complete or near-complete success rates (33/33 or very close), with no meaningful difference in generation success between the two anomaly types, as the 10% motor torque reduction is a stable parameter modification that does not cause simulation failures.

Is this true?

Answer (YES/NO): YES